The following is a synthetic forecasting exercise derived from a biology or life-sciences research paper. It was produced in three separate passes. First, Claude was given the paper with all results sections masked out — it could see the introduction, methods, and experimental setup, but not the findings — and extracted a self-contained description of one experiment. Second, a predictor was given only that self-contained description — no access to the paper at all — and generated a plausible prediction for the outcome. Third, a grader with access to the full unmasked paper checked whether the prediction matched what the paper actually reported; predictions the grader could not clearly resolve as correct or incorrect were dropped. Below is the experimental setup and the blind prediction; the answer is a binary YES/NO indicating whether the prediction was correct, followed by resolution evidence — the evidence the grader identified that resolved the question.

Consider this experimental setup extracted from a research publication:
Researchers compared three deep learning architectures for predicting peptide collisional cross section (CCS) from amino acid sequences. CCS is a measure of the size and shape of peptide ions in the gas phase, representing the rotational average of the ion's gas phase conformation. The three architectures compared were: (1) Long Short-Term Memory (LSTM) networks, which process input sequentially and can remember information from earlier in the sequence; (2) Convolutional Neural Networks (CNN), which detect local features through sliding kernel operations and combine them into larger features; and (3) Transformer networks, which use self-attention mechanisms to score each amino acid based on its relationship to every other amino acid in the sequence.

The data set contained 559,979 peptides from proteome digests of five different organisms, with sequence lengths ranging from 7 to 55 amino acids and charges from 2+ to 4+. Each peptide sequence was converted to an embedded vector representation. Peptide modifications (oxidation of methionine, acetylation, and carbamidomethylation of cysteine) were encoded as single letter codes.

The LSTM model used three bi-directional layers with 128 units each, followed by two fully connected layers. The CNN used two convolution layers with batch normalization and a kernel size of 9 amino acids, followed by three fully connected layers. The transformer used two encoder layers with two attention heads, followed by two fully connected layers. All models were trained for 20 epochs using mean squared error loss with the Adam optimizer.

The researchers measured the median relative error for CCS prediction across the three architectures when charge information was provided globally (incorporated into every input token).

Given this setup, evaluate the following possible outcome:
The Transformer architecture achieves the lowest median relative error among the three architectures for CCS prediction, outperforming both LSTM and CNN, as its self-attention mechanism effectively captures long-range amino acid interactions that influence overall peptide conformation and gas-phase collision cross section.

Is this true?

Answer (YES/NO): NO